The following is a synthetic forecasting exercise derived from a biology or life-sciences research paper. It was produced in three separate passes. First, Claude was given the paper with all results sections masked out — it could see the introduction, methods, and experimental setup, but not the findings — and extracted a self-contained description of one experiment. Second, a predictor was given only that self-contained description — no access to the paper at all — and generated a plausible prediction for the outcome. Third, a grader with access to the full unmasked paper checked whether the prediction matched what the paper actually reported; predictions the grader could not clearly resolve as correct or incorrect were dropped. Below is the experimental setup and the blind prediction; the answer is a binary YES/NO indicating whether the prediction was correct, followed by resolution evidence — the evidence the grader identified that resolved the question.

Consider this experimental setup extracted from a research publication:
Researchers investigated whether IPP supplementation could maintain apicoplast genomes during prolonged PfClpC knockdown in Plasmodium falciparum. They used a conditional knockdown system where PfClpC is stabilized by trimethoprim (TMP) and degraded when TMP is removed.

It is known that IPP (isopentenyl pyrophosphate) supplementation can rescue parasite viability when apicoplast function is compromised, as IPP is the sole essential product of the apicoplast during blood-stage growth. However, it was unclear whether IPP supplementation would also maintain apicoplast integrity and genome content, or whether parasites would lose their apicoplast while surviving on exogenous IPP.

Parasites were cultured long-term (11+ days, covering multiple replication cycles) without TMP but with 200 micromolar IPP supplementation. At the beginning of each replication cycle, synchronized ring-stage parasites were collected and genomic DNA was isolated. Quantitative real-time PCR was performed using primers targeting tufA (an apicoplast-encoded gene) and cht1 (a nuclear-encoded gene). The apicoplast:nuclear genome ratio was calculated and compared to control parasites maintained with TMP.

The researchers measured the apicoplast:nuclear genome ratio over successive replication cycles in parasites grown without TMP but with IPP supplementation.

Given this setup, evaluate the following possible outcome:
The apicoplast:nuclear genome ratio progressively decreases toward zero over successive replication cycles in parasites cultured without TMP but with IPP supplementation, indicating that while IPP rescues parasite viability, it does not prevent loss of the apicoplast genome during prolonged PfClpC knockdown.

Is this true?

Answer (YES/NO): YES